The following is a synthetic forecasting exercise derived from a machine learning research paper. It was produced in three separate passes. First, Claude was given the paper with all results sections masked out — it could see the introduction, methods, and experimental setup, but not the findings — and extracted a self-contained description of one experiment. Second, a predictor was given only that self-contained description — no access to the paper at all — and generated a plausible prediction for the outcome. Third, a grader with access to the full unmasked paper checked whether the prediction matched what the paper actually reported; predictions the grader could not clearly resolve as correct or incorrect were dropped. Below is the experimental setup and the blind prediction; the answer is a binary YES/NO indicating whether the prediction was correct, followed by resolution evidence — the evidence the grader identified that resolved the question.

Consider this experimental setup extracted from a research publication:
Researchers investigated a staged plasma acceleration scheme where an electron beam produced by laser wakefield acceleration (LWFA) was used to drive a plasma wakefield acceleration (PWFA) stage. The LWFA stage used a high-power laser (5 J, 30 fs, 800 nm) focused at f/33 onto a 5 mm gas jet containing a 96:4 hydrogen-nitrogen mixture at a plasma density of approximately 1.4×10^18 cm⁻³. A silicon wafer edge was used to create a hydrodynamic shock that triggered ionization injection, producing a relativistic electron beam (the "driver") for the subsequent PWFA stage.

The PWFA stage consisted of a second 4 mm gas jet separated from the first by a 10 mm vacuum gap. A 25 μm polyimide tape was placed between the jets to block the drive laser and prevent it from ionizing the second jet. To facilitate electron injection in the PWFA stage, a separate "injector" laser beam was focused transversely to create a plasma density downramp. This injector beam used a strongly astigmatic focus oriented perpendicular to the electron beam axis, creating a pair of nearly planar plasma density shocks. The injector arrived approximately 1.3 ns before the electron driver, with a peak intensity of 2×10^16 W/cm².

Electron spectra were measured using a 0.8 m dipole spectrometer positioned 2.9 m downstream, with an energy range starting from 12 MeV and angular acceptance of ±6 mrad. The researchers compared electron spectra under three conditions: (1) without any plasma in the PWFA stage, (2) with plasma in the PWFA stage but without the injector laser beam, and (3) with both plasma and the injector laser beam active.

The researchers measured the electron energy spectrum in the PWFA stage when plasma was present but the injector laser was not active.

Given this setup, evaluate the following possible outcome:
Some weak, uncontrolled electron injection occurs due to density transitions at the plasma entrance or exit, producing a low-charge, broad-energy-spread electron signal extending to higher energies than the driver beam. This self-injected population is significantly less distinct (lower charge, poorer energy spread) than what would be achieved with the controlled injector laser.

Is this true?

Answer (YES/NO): NO